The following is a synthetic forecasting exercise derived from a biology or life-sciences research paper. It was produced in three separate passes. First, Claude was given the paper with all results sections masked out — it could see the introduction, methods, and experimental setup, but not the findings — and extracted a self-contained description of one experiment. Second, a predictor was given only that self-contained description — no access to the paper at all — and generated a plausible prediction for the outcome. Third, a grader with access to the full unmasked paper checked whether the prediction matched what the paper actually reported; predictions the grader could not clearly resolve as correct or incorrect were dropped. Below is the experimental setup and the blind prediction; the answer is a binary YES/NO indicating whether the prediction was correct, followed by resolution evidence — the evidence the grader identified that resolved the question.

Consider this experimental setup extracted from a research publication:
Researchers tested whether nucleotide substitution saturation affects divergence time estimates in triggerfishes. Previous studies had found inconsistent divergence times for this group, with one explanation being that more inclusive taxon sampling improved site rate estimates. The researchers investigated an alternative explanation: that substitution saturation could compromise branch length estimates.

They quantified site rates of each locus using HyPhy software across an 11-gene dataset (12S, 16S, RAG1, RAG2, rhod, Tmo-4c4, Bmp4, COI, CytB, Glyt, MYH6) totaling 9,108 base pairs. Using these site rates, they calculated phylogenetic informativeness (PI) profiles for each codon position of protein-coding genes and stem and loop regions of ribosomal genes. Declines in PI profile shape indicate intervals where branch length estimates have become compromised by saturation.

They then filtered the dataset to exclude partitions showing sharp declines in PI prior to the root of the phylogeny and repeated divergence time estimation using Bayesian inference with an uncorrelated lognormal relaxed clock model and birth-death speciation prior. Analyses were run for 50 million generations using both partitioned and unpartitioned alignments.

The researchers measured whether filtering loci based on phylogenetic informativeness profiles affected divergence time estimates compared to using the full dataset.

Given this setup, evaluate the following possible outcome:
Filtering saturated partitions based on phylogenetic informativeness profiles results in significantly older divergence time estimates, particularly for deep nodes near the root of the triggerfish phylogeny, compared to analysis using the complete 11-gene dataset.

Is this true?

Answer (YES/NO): NO